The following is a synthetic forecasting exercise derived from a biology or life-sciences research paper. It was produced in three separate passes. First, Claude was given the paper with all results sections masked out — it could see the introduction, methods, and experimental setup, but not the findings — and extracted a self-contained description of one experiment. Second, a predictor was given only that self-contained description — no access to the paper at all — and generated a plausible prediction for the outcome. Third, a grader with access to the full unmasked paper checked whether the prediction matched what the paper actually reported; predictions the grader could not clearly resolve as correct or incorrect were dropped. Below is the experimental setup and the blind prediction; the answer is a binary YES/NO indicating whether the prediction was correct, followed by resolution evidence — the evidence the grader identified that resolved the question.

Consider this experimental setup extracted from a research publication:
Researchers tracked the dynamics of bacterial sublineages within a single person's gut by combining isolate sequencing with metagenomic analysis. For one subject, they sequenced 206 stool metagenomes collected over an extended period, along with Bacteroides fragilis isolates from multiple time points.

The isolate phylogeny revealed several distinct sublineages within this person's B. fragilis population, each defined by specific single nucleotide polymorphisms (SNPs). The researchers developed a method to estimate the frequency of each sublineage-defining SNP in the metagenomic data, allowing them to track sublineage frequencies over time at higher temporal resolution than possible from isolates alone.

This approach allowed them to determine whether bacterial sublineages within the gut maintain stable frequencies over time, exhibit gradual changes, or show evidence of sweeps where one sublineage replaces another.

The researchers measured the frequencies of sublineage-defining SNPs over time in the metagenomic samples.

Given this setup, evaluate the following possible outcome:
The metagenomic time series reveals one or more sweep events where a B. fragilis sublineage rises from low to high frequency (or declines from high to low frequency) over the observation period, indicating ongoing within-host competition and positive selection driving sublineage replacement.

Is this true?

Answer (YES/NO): YES